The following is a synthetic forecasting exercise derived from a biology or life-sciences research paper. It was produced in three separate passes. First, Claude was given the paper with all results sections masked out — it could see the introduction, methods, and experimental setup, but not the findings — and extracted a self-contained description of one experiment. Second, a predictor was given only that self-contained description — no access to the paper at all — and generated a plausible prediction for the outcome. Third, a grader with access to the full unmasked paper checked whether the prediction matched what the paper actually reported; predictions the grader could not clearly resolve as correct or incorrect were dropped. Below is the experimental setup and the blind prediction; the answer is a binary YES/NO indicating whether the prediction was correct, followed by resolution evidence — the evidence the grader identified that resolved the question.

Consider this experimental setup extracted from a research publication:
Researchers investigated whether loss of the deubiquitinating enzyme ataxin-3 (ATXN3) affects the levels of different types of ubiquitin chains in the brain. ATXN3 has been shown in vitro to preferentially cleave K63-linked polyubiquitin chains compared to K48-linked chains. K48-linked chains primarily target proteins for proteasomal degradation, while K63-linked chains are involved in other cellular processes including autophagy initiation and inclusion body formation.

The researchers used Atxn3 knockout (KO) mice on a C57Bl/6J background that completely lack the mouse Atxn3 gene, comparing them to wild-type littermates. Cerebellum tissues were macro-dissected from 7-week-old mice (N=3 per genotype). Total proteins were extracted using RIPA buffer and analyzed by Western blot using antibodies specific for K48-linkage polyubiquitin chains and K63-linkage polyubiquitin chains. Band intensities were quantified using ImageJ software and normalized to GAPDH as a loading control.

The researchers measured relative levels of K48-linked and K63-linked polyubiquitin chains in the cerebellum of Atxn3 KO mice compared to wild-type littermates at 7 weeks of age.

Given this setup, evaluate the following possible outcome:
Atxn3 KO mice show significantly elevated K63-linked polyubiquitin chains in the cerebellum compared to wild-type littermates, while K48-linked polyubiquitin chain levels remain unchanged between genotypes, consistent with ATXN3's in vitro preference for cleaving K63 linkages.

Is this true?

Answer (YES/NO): NO